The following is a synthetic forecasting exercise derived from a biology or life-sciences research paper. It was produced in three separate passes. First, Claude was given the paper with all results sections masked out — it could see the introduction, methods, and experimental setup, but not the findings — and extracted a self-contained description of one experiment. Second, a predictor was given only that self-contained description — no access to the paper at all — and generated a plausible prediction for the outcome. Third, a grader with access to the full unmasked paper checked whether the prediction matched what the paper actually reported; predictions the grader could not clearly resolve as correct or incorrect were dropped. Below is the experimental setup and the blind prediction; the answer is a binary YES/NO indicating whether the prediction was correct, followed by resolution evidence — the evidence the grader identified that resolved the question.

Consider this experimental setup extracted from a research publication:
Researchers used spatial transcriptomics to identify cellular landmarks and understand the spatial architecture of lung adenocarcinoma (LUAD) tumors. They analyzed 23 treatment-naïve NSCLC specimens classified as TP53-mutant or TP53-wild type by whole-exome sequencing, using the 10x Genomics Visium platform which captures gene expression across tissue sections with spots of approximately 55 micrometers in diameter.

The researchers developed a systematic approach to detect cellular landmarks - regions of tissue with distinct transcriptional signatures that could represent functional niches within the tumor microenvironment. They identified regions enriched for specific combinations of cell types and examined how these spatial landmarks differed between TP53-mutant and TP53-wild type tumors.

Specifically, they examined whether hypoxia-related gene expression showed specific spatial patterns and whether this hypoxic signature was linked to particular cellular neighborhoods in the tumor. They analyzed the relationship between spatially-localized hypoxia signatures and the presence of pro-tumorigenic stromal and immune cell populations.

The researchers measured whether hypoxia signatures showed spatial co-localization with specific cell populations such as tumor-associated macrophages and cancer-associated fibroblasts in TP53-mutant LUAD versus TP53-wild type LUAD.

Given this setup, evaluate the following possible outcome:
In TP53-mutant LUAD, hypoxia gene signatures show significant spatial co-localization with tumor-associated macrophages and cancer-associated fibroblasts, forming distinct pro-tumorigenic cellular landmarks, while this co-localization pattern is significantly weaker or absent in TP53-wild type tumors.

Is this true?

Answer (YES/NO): YES